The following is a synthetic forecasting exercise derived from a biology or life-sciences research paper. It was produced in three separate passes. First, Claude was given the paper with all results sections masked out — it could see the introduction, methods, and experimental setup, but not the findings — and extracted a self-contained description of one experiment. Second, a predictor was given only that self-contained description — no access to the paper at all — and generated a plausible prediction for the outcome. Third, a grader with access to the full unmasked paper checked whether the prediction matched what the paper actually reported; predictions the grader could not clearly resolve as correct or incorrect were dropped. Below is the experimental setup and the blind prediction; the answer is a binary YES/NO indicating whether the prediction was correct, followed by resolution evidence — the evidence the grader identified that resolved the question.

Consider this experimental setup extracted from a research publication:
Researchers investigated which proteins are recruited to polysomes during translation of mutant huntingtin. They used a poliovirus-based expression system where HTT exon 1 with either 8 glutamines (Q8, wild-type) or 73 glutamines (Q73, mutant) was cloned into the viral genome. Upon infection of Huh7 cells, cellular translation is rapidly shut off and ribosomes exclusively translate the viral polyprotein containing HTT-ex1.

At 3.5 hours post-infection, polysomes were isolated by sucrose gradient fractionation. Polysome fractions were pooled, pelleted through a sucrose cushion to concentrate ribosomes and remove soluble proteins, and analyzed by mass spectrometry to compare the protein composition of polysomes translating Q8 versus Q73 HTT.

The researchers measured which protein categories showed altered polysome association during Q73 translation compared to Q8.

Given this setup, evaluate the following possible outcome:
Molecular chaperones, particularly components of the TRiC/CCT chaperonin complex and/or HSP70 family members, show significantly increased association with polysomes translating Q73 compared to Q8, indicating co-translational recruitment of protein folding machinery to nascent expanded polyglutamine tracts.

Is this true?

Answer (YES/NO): NO